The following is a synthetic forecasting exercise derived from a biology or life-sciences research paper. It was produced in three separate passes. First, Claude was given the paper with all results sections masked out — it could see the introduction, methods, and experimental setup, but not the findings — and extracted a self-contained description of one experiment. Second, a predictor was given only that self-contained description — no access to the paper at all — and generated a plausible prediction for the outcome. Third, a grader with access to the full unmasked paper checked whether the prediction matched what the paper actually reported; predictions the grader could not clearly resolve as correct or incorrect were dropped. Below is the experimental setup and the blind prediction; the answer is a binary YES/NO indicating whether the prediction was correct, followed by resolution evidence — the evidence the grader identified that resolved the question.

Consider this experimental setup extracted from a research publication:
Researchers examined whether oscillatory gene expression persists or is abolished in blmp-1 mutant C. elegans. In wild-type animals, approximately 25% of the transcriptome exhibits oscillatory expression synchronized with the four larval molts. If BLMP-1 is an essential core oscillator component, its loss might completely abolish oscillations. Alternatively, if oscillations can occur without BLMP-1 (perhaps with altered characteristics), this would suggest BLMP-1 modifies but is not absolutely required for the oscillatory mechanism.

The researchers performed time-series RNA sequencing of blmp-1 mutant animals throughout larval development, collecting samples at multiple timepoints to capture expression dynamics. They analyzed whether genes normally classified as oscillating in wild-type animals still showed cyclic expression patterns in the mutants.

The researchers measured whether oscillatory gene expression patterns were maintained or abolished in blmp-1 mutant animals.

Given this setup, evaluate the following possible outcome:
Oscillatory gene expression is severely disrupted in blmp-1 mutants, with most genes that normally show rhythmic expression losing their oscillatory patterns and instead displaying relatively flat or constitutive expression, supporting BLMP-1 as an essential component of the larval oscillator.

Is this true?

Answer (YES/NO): NO